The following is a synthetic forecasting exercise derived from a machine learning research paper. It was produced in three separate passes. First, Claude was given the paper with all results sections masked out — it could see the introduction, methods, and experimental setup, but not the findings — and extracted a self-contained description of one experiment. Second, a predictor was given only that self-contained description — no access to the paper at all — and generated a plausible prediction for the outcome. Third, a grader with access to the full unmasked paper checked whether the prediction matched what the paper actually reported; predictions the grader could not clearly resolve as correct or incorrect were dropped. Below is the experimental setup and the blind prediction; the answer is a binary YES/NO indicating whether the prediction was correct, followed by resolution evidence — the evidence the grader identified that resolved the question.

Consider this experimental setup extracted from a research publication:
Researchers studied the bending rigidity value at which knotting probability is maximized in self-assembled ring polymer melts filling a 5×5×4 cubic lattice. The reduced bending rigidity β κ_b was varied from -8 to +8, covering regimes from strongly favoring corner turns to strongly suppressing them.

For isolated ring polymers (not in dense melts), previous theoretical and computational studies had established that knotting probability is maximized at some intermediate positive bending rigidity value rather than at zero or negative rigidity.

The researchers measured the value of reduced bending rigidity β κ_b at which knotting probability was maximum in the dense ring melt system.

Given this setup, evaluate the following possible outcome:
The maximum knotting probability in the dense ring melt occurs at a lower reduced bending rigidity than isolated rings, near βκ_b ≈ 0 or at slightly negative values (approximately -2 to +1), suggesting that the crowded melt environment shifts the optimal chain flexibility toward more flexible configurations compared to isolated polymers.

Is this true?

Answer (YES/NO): NO